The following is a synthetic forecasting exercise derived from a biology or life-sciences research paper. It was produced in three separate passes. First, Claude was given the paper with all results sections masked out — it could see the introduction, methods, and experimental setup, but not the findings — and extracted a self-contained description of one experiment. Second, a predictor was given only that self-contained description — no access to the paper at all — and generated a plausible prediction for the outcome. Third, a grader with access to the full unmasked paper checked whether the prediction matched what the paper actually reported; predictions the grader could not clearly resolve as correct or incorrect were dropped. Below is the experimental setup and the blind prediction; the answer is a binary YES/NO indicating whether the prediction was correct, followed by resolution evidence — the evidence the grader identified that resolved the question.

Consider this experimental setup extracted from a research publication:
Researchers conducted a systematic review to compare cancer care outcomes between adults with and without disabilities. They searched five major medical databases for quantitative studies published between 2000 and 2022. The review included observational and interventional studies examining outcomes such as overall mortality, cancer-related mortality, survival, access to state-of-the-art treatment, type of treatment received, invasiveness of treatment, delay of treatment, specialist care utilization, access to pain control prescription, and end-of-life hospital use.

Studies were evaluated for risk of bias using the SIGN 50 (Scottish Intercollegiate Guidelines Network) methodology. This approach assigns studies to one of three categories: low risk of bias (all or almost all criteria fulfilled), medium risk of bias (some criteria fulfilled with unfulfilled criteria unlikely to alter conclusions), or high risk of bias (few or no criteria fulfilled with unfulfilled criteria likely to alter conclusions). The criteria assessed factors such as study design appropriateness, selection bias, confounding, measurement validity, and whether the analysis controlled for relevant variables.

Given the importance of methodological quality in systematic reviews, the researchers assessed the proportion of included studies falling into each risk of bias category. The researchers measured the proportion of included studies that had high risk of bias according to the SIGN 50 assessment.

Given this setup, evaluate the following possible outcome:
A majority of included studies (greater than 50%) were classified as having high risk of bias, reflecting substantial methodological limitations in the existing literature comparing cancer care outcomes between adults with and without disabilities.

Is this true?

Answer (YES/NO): NO